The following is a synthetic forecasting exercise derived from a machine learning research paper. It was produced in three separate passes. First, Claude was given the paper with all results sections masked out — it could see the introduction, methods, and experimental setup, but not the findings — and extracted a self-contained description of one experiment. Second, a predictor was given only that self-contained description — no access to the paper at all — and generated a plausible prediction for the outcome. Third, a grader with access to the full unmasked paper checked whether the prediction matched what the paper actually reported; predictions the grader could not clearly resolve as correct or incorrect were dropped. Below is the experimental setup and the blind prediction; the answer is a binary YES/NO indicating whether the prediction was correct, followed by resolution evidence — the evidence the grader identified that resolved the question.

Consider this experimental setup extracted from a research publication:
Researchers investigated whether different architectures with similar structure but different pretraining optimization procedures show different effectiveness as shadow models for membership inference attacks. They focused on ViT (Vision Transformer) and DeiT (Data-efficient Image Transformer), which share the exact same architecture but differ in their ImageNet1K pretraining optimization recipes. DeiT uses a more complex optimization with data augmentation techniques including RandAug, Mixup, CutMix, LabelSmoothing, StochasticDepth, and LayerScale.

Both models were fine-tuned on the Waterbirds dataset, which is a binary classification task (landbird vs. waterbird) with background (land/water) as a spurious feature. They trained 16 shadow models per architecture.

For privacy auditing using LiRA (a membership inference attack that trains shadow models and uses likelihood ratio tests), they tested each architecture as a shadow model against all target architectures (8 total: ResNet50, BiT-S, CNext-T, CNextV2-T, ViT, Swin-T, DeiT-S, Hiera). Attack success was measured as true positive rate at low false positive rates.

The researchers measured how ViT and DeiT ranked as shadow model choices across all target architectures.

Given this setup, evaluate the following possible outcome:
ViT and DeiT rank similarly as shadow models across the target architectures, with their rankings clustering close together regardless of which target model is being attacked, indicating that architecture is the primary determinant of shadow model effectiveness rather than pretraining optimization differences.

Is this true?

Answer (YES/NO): NO